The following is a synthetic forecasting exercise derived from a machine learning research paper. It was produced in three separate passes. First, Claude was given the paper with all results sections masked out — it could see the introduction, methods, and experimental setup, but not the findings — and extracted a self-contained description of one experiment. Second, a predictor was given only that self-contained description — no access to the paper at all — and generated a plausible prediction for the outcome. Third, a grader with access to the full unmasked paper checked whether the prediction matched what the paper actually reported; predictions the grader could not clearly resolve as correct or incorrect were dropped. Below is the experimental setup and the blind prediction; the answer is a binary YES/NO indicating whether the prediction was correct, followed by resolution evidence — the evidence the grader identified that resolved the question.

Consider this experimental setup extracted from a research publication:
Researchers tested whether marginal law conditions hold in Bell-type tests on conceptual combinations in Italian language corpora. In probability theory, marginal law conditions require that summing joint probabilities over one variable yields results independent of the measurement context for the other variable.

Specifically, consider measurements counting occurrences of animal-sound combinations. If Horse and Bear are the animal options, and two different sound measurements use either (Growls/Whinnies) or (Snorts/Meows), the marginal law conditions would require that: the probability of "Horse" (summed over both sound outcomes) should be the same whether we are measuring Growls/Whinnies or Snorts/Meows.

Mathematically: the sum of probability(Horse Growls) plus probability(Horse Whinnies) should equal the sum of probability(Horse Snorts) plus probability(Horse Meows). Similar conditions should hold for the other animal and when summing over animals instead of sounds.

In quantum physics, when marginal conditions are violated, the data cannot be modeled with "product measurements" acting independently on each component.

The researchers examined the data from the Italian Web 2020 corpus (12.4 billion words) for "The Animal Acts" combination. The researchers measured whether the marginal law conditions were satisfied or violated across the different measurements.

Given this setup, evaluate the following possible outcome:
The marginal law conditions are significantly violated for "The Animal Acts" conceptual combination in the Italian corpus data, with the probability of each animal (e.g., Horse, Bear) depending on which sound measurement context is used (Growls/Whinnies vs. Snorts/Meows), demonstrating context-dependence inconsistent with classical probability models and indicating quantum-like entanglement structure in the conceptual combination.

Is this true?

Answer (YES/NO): YES